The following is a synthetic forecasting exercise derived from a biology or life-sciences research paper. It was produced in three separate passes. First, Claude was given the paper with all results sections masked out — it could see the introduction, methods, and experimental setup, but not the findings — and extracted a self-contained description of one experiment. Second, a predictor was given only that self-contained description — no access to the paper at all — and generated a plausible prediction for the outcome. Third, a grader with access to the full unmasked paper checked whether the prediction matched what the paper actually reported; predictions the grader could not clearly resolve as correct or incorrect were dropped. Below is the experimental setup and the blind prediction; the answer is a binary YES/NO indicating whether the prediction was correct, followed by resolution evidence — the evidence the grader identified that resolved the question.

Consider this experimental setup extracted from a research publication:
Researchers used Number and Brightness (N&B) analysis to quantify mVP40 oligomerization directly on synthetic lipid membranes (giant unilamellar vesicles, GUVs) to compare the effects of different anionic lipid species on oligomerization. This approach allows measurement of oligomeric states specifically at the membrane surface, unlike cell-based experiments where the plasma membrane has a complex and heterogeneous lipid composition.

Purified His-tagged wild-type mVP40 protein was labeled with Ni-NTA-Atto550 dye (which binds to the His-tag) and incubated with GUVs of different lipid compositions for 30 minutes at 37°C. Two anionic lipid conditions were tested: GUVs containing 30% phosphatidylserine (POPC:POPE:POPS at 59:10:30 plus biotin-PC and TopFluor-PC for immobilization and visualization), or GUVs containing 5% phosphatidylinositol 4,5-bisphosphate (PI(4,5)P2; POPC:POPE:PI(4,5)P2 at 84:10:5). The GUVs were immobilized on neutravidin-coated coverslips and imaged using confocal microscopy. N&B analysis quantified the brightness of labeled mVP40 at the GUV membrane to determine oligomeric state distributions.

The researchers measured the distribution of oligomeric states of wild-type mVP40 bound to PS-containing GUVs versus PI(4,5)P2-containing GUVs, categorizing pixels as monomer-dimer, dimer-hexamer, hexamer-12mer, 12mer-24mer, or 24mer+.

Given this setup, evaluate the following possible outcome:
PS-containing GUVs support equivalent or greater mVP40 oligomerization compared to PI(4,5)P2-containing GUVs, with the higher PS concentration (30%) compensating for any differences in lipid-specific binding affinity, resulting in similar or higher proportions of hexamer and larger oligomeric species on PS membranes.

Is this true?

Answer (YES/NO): NO